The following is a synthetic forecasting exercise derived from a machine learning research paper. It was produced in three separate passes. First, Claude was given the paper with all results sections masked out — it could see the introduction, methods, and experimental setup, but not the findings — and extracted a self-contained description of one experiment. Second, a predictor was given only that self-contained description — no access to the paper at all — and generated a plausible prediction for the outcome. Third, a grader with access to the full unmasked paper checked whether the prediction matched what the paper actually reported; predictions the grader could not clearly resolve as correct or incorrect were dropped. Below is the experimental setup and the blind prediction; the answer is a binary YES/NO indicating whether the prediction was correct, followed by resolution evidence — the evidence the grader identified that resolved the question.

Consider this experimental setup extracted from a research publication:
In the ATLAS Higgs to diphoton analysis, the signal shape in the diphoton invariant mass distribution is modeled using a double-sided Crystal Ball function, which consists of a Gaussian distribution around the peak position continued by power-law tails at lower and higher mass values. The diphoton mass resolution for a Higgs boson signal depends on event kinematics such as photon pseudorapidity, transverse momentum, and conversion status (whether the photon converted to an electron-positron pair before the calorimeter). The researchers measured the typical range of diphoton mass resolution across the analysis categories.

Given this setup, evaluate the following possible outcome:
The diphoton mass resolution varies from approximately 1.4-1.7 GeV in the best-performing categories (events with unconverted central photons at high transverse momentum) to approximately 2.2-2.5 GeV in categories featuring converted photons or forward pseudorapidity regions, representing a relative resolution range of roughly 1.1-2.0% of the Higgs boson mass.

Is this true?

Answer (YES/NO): NO